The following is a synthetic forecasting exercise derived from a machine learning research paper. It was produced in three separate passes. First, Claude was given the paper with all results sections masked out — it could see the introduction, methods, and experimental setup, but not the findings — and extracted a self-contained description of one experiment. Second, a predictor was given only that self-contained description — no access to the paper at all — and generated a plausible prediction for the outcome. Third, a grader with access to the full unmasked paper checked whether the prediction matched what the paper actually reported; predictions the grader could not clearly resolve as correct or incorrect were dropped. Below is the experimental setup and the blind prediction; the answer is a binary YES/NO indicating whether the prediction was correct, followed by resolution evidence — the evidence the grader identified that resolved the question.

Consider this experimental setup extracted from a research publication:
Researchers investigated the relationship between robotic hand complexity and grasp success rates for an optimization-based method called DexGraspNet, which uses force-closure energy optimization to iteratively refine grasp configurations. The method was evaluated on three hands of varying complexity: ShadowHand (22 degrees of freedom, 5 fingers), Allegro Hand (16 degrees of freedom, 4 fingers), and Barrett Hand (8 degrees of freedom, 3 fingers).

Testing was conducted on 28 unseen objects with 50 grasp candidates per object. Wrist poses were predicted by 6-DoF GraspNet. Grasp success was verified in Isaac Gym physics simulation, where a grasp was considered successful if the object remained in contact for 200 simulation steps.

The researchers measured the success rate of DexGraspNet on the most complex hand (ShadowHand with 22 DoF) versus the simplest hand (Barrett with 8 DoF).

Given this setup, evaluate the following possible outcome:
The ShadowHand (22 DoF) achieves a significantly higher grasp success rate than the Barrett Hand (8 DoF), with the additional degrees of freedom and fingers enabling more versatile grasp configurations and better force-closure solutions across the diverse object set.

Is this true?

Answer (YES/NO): YES